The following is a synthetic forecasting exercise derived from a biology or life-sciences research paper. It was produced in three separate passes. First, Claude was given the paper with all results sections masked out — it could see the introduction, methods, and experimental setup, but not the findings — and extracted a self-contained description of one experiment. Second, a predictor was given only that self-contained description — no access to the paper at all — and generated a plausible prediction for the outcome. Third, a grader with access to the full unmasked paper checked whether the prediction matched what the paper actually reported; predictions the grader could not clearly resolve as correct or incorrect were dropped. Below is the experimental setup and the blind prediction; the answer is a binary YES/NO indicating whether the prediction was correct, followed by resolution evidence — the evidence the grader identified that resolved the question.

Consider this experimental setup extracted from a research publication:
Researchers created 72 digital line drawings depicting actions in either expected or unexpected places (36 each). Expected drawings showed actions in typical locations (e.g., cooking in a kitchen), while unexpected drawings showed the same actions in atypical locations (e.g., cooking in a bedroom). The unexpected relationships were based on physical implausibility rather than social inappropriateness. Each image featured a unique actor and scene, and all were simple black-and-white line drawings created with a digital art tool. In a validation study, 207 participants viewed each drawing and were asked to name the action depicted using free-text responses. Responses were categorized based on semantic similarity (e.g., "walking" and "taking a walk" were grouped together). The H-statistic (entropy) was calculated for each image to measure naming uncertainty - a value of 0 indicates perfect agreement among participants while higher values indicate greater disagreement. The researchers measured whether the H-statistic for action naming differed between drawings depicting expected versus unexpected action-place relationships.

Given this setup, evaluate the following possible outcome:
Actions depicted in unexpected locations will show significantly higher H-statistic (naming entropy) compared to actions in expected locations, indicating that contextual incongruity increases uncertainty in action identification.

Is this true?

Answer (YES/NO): NO